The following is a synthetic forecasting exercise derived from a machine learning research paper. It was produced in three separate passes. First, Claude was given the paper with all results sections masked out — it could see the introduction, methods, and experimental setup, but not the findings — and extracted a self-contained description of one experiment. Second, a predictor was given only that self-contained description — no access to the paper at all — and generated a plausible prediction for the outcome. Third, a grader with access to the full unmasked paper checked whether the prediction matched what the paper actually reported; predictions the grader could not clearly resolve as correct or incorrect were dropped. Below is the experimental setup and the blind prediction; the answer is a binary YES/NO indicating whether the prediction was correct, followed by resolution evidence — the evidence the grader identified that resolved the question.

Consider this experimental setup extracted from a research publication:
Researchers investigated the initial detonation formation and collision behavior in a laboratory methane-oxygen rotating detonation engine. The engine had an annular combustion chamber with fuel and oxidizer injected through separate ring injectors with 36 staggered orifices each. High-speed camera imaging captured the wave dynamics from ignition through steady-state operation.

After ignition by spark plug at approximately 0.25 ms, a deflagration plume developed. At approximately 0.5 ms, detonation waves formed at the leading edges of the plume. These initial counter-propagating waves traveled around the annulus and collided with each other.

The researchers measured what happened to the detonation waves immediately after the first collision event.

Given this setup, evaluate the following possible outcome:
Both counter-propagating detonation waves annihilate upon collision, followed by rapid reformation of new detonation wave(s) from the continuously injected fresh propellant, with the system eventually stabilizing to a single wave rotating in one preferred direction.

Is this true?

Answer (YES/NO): NO